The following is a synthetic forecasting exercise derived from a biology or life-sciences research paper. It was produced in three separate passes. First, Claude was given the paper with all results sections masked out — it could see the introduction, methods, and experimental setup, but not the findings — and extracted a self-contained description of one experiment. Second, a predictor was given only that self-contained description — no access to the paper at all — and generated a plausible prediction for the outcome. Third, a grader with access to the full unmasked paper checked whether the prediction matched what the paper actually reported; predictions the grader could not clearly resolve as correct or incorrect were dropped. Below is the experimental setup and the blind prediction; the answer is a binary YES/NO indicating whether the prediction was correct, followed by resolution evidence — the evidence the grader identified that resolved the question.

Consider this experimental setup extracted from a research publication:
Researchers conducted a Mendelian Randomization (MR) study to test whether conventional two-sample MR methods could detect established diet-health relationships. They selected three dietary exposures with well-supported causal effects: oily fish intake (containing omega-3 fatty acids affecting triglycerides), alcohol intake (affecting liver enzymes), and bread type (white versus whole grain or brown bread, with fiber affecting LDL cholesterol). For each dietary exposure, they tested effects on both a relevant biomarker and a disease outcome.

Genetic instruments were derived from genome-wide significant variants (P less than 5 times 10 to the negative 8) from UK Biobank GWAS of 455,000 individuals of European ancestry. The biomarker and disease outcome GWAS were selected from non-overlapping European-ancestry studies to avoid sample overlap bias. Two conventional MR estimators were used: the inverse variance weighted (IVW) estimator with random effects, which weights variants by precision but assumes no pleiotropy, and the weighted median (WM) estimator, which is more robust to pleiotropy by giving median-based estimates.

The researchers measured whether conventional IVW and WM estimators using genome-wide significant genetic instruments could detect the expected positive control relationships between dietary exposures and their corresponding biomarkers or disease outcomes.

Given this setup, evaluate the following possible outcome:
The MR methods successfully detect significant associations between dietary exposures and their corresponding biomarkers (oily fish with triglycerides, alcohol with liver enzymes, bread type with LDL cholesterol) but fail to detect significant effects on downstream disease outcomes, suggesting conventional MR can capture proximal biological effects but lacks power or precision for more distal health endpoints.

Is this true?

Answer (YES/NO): NO